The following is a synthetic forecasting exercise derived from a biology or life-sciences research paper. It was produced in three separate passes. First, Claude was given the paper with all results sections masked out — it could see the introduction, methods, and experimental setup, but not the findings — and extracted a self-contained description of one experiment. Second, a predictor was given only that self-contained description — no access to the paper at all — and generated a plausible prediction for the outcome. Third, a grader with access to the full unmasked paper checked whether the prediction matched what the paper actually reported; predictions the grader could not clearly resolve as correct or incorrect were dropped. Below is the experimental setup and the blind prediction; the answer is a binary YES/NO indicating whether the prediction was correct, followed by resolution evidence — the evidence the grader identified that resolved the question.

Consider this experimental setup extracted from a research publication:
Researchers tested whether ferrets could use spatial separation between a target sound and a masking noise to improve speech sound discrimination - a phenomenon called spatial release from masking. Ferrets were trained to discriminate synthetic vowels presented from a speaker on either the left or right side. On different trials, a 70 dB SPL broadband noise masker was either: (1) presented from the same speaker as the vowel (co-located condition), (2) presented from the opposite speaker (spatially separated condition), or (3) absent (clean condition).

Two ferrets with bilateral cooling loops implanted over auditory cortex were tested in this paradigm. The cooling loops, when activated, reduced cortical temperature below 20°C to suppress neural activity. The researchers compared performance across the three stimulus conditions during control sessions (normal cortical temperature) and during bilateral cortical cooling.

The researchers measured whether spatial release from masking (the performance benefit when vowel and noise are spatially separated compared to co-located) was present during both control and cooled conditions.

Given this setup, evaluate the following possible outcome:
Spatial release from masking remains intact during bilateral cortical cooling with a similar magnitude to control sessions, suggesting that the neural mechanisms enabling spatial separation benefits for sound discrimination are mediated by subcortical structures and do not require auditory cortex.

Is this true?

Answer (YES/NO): NO